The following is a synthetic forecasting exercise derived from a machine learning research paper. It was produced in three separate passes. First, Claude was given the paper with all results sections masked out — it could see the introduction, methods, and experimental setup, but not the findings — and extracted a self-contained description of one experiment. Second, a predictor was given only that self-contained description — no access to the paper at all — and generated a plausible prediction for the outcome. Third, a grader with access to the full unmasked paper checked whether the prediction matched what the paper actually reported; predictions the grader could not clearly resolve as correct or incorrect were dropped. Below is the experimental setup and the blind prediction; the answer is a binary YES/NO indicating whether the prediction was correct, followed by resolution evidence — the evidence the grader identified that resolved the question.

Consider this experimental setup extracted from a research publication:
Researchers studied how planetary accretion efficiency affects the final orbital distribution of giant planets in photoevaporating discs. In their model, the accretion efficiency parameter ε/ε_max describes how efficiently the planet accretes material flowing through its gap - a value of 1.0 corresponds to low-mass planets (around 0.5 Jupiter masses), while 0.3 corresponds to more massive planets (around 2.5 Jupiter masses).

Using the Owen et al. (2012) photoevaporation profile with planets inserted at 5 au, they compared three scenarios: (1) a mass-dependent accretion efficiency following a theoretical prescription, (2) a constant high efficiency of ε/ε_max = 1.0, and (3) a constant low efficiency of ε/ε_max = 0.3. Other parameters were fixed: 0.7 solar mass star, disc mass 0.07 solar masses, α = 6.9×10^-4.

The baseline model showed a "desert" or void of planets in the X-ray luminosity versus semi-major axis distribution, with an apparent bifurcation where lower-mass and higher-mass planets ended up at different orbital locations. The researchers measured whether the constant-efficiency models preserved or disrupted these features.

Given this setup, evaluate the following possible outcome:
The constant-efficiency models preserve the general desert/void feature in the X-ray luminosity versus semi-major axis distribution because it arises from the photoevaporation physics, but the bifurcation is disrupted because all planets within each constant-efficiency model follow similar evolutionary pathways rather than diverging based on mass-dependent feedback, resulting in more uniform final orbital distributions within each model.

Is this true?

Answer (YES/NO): NO